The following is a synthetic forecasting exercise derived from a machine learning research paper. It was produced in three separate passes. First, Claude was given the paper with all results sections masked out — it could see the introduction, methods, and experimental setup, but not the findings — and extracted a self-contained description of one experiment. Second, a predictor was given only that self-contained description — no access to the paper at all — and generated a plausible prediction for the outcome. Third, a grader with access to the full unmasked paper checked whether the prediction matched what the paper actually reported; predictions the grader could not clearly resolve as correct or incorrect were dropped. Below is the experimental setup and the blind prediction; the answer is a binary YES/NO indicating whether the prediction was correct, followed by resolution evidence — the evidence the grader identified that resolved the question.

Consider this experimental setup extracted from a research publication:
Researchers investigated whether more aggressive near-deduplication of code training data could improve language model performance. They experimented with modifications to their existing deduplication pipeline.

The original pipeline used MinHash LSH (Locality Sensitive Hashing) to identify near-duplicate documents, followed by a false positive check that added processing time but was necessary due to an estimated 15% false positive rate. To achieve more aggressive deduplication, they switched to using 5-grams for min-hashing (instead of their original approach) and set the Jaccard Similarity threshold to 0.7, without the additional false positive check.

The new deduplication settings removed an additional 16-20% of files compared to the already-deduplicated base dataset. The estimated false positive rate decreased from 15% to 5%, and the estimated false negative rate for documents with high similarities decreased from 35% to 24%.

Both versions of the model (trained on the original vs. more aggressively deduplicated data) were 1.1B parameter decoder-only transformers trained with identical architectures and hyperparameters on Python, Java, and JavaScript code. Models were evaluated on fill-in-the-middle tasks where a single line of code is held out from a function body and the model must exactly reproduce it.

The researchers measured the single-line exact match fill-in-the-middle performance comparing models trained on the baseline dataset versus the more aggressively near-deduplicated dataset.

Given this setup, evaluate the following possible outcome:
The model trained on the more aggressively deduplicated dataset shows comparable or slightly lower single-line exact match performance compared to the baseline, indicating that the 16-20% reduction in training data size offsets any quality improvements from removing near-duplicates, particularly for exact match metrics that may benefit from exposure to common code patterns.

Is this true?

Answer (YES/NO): NO